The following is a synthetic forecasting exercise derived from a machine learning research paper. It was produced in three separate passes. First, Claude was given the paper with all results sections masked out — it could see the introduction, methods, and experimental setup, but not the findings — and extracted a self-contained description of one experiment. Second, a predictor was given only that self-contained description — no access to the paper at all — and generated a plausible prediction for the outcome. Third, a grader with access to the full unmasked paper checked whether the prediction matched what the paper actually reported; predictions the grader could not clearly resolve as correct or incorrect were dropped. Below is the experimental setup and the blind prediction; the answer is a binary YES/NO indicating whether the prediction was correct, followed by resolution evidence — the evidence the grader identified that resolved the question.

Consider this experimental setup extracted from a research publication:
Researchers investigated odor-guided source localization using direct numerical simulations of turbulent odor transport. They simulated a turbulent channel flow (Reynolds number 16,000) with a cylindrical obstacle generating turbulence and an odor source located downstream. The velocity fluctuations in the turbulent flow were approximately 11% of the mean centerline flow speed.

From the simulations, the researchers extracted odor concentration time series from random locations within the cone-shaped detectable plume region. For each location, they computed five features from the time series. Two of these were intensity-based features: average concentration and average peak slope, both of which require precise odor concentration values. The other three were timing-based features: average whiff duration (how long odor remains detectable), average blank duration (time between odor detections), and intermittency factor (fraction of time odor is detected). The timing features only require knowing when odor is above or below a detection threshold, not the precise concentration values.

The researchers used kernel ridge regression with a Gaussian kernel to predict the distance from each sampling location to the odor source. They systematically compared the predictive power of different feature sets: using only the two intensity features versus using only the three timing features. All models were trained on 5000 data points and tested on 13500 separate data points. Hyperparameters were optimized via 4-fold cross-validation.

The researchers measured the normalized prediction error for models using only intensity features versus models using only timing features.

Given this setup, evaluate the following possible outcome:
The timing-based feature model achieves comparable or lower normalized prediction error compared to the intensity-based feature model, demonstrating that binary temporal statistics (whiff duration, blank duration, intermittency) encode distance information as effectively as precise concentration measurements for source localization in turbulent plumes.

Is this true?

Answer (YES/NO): NO